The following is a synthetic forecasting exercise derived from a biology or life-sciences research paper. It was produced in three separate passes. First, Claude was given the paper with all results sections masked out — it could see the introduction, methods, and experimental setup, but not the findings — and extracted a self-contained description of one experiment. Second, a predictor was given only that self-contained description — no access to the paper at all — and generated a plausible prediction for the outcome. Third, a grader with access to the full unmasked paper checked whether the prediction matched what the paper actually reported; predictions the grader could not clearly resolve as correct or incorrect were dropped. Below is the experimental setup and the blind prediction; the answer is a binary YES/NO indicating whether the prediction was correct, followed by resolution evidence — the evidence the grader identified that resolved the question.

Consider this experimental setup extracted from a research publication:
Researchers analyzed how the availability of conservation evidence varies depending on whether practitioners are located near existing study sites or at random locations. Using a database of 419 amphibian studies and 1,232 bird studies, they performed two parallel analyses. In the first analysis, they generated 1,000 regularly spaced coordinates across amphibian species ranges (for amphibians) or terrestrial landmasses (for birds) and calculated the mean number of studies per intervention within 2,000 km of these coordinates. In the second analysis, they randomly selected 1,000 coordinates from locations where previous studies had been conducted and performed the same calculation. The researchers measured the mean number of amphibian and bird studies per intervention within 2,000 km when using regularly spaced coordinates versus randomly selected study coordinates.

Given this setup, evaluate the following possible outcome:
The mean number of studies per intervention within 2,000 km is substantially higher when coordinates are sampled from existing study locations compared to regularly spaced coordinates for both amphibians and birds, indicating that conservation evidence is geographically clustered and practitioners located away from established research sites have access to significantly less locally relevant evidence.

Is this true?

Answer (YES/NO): YES